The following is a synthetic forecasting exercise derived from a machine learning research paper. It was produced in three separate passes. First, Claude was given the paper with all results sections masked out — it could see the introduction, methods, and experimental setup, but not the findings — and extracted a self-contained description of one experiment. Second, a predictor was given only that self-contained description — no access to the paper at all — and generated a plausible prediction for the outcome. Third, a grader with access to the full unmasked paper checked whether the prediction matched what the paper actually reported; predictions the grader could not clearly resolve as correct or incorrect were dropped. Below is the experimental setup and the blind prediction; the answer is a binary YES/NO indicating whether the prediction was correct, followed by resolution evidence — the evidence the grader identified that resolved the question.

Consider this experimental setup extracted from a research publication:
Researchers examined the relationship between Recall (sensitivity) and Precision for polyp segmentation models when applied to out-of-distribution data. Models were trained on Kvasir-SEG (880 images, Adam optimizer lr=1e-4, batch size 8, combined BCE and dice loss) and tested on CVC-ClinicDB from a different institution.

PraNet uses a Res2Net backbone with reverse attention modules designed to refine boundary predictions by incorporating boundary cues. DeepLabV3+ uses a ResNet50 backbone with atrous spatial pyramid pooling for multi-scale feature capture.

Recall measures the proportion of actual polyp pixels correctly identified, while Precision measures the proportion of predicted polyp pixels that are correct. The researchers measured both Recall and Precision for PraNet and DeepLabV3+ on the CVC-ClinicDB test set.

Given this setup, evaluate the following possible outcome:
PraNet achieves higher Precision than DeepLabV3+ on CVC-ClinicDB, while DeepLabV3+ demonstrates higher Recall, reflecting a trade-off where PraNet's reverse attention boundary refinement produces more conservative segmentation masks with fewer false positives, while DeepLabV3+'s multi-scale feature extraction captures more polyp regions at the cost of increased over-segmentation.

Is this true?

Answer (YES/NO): YES